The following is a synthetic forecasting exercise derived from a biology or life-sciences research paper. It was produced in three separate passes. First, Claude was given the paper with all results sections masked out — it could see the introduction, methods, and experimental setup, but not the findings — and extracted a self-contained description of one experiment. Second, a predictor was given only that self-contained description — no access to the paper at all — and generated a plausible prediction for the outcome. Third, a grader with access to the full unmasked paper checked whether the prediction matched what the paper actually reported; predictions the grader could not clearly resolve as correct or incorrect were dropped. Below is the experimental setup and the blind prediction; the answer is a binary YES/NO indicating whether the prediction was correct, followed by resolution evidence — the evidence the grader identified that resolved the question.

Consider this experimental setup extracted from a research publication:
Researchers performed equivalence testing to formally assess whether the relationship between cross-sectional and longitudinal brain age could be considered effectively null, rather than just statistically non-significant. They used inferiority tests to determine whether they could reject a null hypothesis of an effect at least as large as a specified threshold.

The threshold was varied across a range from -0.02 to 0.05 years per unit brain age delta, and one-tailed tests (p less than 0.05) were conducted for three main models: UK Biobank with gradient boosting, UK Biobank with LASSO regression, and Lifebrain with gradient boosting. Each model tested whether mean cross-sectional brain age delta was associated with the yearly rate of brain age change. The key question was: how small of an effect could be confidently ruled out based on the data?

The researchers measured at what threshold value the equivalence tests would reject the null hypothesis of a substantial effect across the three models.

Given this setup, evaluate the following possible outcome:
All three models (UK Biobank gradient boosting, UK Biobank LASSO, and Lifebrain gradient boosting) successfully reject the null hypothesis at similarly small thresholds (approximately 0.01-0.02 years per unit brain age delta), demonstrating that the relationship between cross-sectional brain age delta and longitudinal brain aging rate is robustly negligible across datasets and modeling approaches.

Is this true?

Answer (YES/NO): YES